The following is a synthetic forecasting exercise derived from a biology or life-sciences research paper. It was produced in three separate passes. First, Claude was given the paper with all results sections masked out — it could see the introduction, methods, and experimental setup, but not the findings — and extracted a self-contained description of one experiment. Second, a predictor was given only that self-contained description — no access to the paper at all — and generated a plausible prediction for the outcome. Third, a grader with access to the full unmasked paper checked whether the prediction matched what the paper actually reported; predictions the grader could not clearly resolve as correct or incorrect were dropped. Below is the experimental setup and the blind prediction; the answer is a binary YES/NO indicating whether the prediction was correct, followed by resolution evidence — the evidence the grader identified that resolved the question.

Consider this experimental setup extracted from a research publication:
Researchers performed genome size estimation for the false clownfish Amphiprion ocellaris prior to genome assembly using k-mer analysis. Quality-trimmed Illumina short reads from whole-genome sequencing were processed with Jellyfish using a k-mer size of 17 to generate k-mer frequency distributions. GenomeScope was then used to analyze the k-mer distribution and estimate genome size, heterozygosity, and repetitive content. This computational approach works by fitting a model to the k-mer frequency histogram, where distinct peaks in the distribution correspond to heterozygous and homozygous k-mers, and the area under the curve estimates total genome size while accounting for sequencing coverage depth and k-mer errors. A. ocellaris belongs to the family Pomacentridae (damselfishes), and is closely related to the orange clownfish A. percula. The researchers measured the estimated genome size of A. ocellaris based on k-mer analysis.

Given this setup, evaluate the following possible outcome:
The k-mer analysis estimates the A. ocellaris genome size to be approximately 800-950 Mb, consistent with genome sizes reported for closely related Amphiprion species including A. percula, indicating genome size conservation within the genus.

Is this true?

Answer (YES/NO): YES